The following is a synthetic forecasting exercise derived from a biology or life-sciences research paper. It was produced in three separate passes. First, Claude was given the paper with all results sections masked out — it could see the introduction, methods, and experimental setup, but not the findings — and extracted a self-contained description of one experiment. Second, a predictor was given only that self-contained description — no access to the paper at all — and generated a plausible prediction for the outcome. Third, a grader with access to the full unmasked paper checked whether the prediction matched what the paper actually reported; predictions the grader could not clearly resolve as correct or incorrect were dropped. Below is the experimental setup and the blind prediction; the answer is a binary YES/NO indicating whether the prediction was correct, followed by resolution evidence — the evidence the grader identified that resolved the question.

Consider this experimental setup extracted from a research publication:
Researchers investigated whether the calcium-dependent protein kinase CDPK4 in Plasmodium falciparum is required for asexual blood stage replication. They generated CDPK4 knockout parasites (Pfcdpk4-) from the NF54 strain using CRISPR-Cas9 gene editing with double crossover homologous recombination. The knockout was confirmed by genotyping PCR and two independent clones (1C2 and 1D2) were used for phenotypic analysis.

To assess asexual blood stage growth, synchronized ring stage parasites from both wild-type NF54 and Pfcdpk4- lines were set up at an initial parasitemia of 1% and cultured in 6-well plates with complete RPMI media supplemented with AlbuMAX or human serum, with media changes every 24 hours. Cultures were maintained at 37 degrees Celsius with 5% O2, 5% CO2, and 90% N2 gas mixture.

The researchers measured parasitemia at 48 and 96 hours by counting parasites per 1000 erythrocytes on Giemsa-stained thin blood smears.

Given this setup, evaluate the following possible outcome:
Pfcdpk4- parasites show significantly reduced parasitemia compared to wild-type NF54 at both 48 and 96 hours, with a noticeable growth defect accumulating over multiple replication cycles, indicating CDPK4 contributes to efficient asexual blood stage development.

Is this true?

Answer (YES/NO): NO